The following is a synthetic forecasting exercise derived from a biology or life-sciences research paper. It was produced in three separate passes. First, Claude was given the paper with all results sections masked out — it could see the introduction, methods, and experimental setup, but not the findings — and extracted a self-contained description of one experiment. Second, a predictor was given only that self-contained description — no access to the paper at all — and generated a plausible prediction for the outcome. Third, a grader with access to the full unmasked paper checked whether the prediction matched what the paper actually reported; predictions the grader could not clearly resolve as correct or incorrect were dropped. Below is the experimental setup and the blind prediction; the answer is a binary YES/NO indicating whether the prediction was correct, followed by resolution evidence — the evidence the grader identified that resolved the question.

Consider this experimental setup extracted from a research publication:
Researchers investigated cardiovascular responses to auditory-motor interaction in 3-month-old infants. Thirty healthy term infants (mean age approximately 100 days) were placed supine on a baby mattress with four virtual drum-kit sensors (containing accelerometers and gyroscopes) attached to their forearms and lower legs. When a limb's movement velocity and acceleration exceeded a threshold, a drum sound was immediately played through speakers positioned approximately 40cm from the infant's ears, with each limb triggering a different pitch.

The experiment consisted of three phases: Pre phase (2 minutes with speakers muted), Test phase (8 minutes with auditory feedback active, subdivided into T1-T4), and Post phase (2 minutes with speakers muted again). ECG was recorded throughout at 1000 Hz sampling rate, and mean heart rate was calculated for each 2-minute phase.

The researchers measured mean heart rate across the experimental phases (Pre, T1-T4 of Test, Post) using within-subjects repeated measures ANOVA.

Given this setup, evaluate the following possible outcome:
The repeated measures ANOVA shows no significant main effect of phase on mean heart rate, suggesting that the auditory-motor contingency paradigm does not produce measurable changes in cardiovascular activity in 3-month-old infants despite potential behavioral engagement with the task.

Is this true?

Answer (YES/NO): NO